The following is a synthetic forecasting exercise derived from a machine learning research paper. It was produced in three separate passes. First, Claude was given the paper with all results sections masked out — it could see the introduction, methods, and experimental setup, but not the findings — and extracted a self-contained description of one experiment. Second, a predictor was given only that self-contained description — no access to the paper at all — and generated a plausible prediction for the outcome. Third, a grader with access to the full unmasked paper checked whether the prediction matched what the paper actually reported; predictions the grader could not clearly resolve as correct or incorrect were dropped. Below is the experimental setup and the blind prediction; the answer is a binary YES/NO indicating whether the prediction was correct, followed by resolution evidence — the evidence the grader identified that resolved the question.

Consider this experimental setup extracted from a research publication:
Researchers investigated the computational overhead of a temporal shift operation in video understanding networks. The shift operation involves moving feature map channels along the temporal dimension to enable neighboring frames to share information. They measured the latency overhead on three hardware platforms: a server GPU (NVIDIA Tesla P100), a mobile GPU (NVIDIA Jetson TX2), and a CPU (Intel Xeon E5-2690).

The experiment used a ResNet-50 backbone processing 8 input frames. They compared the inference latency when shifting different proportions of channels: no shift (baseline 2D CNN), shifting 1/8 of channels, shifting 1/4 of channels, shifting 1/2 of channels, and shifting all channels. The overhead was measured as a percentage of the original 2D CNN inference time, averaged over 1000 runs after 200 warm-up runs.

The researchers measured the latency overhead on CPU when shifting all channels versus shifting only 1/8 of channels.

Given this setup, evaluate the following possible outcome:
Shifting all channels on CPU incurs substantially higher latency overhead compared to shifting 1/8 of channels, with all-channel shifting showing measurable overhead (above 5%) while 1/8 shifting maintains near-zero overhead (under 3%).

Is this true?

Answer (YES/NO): NO